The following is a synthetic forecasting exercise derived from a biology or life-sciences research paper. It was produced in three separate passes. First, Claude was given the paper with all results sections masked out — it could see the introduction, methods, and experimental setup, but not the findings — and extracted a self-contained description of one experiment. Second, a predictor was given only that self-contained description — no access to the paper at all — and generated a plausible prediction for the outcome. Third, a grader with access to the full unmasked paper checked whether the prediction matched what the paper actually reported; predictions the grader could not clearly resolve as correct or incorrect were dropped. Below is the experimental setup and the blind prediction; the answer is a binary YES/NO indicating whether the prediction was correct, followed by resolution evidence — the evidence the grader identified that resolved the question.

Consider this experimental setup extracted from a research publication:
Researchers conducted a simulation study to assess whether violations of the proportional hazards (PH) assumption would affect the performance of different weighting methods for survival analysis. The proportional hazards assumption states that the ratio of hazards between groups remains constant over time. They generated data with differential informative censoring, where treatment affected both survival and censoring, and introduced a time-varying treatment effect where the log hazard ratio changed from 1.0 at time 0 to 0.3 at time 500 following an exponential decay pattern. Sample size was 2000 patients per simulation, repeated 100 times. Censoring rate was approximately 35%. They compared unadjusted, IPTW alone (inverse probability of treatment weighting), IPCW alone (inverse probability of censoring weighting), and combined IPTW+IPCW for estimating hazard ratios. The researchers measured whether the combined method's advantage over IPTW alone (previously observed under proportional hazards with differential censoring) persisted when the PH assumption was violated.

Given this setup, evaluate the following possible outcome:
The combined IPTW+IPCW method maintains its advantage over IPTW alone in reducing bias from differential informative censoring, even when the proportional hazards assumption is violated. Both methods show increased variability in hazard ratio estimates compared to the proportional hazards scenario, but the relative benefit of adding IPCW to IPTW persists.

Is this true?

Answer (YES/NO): NO